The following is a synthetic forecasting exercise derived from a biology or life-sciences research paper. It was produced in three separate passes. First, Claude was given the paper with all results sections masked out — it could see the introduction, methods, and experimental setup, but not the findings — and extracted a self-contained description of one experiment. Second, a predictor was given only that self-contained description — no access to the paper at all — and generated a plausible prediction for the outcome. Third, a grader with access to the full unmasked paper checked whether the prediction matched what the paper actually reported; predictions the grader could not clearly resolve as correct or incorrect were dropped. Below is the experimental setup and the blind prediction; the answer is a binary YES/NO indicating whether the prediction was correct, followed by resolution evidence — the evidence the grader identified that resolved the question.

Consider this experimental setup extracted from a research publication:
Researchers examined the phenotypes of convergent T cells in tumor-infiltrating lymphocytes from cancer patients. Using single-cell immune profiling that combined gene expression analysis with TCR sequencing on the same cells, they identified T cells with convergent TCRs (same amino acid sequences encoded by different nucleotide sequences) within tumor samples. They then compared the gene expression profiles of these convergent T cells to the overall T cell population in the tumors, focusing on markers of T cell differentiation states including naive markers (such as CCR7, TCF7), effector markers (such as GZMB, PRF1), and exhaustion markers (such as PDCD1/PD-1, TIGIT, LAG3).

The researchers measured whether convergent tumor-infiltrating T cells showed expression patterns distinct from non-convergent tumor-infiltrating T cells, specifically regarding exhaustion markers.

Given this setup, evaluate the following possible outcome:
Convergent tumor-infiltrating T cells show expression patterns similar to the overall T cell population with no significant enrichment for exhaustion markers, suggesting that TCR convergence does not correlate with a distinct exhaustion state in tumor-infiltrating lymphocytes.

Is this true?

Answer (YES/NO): NO